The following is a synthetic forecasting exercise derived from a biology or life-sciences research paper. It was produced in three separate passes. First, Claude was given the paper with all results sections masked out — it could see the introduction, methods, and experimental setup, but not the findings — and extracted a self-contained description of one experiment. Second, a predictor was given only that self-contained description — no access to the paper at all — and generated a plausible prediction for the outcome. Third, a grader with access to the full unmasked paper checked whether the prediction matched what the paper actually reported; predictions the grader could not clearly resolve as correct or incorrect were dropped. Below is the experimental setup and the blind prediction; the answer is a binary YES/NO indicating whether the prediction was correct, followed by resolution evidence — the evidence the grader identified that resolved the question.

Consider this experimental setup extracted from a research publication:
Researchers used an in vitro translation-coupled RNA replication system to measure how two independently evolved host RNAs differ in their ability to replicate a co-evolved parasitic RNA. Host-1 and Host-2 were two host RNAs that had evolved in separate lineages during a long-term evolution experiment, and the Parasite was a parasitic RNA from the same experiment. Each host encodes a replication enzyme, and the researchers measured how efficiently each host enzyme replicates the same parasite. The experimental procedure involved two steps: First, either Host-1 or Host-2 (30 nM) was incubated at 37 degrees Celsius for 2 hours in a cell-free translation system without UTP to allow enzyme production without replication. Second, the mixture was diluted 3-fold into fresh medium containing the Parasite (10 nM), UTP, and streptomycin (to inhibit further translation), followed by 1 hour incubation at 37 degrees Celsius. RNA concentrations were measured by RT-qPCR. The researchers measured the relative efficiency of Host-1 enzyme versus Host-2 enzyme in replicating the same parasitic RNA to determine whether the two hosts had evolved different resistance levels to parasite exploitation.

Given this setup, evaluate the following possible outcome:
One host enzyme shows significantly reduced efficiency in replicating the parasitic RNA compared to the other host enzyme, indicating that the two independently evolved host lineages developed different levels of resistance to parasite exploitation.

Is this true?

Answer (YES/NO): YES